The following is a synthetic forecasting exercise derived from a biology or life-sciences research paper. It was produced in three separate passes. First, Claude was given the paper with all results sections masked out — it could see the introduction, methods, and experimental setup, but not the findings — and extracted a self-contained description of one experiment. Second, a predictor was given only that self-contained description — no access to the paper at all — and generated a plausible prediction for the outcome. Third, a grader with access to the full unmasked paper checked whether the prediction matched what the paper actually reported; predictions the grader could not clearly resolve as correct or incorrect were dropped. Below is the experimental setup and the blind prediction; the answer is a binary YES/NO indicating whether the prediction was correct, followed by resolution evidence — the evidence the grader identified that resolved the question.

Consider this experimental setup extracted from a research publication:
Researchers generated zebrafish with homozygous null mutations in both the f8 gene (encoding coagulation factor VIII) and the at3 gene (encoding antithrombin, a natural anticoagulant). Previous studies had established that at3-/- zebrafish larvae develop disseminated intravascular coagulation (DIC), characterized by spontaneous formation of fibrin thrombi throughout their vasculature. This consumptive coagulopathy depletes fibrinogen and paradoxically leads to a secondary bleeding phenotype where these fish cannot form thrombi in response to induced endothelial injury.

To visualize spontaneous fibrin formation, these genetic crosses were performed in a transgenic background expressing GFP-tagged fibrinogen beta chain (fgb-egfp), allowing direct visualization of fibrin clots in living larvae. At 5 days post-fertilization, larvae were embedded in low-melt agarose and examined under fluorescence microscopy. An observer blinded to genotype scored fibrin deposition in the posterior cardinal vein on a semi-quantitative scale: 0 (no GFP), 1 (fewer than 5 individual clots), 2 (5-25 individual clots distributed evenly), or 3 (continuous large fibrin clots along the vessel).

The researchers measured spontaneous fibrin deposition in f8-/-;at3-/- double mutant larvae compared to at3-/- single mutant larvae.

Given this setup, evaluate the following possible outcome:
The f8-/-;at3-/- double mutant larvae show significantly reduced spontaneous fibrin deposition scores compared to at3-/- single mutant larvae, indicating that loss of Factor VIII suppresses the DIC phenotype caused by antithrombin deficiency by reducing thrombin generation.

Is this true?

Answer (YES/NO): YES